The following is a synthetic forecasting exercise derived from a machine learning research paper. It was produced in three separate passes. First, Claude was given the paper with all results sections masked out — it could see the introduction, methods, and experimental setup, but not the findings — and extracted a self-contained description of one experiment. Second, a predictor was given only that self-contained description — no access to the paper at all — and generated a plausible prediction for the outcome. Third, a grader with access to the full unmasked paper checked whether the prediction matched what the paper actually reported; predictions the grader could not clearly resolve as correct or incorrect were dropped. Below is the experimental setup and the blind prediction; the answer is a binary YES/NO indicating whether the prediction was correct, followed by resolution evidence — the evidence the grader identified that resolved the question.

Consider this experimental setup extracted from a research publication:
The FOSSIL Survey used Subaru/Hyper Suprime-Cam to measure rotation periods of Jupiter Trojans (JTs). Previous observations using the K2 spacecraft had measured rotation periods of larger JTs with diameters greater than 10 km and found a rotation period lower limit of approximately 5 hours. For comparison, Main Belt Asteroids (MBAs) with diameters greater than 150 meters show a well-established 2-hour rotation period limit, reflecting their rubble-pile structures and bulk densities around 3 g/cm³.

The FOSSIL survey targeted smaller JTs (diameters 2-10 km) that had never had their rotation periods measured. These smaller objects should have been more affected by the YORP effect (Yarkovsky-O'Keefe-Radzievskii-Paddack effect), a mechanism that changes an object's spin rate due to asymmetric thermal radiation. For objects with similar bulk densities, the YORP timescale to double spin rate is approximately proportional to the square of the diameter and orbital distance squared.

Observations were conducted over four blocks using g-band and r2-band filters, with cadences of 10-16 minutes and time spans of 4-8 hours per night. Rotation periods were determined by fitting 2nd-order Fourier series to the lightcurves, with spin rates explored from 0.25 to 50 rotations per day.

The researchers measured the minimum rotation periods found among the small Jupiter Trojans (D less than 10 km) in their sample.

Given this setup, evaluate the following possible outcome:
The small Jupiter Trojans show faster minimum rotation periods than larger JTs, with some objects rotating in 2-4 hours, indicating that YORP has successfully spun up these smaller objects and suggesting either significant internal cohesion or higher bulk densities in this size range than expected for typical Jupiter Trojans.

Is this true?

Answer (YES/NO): NO